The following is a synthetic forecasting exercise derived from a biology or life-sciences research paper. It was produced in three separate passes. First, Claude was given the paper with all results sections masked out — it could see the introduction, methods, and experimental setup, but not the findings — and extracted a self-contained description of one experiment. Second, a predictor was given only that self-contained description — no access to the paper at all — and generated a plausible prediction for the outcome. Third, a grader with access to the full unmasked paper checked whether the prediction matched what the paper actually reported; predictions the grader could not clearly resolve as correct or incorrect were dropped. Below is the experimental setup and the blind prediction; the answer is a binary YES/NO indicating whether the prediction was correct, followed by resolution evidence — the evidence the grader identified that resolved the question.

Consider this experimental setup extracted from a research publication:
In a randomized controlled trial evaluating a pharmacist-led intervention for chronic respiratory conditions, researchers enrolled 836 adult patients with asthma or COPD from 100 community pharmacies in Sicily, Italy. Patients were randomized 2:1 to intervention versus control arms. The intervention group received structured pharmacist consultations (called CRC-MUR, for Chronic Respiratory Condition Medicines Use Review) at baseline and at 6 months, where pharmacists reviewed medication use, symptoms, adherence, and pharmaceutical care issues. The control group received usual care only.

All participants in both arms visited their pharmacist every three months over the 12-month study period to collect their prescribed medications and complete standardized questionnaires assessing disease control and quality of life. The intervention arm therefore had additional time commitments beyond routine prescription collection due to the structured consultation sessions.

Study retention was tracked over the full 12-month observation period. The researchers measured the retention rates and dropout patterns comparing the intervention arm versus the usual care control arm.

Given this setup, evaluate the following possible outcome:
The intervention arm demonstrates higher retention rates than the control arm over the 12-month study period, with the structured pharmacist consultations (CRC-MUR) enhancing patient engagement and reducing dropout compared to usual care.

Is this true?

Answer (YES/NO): NO